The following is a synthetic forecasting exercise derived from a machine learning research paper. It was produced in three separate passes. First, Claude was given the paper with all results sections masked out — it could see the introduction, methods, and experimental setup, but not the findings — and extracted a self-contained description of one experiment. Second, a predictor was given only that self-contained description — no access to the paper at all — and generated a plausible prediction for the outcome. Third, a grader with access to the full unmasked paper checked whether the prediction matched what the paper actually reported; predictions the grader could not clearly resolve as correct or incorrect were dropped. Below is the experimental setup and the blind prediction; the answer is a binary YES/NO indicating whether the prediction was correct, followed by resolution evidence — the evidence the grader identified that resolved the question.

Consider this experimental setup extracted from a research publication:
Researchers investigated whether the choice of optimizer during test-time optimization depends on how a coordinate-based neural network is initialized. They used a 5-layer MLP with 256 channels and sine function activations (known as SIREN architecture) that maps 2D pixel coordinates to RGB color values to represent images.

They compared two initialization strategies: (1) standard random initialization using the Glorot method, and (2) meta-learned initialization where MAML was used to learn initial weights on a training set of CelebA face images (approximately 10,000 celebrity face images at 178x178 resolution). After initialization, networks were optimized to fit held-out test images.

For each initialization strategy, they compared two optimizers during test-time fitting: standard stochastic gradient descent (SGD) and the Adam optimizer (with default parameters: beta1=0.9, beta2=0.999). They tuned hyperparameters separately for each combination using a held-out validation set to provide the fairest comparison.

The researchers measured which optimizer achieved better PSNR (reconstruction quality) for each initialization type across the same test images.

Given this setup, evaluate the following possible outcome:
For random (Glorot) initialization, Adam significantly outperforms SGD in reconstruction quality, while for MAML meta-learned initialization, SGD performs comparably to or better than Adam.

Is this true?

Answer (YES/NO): YES